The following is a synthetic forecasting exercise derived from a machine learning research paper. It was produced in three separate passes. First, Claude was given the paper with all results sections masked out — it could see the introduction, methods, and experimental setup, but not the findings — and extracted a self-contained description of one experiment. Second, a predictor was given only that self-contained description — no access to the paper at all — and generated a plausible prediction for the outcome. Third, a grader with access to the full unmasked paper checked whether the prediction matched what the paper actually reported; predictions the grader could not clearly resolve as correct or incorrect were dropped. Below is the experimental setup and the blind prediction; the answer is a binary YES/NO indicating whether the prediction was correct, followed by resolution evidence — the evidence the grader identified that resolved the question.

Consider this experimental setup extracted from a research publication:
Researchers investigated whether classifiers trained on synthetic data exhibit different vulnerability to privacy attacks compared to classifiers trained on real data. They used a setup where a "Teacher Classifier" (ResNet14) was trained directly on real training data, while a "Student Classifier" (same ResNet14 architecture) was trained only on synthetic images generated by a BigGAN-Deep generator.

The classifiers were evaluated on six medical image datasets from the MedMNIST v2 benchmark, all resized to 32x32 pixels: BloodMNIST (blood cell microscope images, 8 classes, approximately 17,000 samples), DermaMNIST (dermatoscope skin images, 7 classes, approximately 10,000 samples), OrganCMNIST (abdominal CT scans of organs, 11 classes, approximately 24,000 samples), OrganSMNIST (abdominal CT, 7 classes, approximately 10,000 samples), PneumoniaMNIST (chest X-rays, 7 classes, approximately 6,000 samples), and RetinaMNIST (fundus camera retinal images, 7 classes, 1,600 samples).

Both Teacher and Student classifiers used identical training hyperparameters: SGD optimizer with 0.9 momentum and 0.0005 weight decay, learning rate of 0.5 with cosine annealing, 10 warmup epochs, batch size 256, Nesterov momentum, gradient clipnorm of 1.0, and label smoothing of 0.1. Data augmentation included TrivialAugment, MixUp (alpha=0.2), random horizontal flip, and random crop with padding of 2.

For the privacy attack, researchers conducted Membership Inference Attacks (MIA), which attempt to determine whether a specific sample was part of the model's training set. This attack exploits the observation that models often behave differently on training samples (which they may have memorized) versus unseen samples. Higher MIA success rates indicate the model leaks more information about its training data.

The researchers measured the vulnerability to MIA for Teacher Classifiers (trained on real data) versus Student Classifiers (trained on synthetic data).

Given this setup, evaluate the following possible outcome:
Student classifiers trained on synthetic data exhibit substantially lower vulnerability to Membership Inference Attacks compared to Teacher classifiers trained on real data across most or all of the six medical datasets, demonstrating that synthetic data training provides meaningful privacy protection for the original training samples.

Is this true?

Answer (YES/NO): YES